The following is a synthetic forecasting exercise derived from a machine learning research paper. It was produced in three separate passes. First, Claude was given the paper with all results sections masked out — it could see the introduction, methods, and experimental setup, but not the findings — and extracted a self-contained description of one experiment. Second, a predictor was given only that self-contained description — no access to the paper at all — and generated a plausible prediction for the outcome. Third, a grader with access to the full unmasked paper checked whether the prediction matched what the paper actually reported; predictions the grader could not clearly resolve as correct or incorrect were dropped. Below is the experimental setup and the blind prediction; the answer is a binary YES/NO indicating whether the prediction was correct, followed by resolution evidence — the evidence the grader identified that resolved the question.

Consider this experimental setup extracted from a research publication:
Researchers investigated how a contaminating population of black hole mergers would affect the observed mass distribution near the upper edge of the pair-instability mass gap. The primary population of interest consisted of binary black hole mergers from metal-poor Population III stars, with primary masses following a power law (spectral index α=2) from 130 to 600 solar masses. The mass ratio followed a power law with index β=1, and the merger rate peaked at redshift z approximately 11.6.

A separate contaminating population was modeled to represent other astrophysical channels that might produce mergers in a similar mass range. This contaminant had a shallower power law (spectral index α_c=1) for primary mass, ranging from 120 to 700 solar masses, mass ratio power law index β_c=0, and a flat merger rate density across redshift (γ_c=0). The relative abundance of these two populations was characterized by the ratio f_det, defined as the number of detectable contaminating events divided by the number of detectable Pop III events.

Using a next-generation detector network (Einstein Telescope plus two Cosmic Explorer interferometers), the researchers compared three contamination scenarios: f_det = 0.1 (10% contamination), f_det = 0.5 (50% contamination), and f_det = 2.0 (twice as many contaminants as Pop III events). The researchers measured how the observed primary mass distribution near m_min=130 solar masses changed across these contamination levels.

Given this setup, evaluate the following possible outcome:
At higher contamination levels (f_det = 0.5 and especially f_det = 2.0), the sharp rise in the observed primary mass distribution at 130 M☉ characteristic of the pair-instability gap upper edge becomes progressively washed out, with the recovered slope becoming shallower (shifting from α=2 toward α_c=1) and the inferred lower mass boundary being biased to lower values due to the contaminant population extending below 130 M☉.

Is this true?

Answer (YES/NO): NO